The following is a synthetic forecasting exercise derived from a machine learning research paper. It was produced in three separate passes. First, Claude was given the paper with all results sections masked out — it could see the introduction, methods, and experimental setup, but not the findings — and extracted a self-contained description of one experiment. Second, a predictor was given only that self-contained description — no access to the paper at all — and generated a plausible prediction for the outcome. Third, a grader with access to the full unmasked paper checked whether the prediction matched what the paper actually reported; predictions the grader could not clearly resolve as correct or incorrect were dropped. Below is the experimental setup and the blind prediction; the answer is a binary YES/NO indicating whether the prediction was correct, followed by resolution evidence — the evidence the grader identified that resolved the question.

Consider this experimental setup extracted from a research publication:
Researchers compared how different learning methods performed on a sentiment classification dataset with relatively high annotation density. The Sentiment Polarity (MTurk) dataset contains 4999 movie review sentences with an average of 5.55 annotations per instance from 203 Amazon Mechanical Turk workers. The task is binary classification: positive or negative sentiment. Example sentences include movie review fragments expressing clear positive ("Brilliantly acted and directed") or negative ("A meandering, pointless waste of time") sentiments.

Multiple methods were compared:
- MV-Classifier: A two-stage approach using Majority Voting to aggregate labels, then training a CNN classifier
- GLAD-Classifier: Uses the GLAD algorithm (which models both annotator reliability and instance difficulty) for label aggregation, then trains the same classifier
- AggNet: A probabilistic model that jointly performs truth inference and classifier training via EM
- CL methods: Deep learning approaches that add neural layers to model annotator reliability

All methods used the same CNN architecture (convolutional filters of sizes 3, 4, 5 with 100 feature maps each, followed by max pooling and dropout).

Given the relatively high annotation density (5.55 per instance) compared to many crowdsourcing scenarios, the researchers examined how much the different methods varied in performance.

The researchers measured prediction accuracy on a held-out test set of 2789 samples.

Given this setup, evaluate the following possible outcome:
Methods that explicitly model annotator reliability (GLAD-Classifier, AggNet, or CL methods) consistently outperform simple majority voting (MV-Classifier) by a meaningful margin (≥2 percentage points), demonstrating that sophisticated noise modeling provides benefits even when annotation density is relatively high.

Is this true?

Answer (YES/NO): NO